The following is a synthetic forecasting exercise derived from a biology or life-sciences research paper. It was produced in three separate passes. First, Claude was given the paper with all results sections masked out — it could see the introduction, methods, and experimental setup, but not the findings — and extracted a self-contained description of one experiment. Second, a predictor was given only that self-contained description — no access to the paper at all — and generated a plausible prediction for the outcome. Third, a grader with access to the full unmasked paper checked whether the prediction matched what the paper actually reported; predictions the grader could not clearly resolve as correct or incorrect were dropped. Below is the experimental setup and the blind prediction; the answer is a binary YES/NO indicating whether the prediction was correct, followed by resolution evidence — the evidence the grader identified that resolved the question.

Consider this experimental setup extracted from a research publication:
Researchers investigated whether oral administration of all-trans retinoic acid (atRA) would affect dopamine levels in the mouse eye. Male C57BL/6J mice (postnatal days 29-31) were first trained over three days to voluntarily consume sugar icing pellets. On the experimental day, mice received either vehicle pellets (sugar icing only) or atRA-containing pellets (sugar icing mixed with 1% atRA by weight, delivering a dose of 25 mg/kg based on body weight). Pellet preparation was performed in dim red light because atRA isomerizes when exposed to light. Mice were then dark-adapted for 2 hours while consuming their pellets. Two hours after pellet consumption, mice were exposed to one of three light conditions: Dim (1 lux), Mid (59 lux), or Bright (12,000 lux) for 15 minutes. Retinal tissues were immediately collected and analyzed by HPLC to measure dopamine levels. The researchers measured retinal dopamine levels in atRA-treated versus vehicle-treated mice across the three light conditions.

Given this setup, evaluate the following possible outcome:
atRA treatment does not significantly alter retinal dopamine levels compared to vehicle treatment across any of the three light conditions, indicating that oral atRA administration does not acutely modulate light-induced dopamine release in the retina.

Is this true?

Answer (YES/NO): YES